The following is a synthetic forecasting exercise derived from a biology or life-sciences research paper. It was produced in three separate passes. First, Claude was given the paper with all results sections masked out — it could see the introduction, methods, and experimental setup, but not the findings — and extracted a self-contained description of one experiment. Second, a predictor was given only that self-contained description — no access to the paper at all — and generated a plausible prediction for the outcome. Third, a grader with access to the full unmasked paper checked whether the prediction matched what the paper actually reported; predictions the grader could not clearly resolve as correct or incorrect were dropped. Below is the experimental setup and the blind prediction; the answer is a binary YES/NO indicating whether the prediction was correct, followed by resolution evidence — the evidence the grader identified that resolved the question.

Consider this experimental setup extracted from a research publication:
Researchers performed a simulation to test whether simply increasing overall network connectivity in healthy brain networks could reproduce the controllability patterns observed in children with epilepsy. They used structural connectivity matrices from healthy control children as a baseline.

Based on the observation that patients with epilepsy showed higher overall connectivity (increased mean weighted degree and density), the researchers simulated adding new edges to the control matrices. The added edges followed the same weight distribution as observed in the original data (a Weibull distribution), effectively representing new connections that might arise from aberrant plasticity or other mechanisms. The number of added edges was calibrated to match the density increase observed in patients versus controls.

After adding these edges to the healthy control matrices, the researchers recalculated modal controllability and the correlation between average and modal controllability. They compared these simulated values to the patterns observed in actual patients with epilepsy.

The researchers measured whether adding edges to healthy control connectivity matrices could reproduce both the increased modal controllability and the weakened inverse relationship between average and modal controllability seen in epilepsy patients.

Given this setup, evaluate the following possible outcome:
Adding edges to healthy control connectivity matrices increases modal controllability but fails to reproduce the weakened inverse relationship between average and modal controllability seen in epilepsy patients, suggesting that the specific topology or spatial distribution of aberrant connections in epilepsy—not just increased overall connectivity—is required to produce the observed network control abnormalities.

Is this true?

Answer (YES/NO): NO